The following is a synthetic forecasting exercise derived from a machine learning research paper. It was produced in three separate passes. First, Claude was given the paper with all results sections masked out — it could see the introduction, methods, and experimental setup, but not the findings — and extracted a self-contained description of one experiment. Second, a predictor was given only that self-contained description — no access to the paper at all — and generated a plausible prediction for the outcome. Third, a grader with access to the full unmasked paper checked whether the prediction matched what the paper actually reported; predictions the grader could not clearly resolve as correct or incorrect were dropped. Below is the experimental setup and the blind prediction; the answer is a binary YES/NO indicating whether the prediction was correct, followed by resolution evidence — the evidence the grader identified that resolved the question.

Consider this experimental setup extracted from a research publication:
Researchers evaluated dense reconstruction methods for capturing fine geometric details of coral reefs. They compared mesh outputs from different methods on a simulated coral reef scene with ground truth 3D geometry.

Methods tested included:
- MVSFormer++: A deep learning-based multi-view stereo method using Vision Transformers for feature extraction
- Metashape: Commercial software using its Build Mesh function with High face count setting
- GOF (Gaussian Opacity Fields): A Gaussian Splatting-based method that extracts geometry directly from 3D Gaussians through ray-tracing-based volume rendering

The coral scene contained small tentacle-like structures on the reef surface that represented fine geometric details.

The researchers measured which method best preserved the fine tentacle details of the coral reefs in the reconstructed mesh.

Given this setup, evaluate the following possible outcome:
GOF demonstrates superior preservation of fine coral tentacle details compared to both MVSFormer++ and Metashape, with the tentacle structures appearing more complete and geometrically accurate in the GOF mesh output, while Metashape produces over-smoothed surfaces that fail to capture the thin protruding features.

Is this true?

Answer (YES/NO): NO